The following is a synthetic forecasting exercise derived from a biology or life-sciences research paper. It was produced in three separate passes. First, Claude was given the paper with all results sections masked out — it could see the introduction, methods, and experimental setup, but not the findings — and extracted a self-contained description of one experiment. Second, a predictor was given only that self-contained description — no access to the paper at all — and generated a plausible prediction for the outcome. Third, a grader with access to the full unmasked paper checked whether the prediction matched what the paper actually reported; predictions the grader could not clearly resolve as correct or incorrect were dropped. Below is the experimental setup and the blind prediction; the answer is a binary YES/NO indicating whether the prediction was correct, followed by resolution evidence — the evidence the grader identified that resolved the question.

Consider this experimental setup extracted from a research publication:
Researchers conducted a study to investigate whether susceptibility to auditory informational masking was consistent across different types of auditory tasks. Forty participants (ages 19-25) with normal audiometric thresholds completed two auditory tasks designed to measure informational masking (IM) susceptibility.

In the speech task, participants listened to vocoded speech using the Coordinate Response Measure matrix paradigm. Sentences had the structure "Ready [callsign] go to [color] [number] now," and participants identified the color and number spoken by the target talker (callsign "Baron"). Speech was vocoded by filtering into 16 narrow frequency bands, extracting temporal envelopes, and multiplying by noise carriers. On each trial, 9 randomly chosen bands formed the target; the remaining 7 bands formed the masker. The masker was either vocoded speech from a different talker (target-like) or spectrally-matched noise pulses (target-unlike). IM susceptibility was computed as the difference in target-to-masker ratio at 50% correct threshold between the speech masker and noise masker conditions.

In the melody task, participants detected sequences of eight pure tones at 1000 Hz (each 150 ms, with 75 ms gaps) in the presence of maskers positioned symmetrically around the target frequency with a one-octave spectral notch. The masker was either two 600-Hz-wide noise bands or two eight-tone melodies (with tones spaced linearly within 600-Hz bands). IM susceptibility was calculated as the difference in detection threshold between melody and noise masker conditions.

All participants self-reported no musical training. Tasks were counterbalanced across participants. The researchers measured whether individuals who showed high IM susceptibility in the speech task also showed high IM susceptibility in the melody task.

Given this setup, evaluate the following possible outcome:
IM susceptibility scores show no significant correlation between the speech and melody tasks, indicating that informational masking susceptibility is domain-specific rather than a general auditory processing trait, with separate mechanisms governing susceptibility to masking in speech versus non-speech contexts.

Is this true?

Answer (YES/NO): NO